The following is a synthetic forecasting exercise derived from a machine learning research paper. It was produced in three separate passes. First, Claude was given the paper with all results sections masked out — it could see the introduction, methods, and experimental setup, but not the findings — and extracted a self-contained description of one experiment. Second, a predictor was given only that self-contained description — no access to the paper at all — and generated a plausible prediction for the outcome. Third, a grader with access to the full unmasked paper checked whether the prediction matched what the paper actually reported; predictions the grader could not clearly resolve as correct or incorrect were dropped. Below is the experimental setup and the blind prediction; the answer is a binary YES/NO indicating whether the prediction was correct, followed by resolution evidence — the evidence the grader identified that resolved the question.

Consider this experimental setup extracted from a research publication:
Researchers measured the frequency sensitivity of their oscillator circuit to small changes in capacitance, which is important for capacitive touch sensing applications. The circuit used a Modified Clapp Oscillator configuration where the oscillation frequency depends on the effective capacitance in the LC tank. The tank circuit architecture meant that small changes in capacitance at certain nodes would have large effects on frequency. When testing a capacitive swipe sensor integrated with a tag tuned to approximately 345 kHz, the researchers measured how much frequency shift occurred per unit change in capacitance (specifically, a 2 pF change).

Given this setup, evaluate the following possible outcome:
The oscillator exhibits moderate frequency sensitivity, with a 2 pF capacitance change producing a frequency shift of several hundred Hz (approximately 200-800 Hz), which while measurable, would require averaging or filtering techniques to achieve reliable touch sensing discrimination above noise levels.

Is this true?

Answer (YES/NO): NO